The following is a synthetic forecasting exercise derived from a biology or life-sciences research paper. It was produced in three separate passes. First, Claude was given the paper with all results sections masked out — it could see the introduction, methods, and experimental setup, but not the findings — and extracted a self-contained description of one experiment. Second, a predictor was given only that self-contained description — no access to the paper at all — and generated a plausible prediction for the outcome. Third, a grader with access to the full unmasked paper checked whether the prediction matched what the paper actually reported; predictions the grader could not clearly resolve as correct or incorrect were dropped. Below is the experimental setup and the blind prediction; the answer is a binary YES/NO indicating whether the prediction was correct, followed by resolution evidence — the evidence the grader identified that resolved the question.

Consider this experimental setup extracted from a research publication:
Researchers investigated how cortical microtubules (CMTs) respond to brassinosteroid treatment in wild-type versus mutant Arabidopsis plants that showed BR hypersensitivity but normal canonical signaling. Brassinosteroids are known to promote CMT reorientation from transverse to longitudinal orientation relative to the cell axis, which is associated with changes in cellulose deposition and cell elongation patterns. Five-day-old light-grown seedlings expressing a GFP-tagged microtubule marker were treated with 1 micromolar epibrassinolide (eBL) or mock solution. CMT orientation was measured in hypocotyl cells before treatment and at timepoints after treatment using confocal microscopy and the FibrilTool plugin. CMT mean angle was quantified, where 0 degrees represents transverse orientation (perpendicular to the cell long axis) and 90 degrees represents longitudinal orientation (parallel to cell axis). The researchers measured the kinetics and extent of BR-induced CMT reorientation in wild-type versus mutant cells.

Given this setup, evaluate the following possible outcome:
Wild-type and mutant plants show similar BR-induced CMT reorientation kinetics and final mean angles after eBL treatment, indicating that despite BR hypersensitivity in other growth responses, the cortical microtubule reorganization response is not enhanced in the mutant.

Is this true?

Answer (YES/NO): NO